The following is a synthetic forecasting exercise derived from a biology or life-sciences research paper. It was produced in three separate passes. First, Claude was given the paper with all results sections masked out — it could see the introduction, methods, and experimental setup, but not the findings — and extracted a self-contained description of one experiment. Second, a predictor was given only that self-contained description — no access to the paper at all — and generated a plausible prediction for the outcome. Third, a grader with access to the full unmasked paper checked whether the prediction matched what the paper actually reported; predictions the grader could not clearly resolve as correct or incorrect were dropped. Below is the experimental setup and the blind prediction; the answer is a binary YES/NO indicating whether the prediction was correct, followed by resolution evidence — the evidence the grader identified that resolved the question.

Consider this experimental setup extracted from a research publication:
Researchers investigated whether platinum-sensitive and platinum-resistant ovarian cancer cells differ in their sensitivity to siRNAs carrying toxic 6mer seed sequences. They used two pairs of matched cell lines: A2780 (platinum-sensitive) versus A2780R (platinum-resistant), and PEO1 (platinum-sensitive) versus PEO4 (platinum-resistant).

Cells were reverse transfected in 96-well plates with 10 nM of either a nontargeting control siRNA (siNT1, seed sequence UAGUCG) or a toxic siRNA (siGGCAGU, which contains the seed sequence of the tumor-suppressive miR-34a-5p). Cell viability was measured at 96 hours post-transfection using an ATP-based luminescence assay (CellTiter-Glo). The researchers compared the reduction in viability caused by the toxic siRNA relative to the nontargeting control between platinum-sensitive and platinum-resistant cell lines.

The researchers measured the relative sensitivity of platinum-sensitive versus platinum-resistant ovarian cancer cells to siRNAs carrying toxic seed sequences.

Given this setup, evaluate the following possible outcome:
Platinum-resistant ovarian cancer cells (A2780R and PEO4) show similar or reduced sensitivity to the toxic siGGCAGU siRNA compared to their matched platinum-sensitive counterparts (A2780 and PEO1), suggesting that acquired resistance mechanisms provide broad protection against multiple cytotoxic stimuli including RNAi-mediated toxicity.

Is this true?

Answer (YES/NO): NO